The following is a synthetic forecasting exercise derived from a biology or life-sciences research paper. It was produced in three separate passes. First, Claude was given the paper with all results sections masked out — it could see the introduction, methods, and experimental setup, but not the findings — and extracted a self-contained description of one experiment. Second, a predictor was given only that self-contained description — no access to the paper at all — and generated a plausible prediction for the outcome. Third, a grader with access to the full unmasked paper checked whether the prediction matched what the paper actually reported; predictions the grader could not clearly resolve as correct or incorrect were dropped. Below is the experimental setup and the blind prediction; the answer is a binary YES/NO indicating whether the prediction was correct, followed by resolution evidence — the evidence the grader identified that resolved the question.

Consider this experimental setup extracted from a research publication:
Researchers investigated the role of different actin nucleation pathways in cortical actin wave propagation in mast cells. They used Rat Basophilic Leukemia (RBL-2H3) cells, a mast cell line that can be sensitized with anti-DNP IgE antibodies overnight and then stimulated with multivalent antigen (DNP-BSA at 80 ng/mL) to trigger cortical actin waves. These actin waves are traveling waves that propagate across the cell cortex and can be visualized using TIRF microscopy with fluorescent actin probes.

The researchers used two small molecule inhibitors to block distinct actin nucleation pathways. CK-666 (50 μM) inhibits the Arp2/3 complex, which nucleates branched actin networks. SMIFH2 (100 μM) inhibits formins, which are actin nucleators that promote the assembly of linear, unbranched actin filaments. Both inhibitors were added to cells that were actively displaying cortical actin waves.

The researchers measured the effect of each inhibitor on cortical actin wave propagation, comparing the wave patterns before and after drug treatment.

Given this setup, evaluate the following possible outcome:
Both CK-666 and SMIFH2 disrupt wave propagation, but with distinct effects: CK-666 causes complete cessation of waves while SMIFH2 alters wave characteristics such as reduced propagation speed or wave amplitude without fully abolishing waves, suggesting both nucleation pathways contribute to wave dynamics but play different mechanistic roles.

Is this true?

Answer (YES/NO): NO